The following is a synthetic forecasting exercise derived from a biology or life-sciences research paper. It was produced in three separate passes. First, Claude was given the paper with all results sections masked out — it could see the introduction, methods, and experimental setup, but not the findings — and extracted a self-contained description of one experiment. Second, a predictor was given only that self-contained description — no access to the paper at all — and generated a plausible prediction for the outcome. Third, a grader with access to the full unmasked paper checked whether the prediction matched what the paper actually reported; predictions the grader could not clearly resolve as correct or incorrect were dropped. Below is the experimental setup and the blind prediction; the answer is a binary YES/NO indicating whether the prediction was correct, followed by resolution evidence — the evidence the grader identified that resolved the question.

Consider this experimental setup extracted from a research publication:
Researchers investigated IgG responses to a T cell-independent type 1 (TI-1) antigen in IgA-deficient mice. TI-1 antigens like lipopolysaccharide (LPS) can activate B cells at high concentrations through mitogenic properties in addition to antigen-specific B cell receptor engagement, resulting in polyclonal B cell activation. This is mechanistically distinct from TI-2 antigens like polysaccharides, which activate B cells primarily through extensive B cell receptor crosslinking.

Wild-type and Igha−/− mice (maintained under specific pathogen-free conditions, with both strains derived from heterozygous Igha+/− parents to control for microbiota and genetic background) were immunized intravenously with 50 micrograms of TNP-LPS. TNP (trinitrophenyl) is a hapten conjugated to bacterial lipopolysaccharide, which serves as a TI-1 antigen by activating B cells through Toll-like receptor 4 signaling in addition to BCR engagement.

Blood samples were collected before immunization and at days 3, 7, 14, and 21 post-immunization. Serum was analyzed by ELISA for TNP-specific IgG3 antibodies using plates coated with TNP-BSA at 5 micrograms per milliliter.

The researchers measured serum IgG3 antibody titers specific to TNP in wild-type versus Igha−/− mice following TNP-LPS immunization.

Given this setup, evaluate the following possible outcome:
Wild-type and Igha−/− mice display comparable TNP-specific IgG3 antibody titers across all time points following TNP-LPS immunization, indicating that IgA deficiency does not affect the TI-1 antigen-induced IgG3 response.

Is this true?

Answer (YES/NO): NO